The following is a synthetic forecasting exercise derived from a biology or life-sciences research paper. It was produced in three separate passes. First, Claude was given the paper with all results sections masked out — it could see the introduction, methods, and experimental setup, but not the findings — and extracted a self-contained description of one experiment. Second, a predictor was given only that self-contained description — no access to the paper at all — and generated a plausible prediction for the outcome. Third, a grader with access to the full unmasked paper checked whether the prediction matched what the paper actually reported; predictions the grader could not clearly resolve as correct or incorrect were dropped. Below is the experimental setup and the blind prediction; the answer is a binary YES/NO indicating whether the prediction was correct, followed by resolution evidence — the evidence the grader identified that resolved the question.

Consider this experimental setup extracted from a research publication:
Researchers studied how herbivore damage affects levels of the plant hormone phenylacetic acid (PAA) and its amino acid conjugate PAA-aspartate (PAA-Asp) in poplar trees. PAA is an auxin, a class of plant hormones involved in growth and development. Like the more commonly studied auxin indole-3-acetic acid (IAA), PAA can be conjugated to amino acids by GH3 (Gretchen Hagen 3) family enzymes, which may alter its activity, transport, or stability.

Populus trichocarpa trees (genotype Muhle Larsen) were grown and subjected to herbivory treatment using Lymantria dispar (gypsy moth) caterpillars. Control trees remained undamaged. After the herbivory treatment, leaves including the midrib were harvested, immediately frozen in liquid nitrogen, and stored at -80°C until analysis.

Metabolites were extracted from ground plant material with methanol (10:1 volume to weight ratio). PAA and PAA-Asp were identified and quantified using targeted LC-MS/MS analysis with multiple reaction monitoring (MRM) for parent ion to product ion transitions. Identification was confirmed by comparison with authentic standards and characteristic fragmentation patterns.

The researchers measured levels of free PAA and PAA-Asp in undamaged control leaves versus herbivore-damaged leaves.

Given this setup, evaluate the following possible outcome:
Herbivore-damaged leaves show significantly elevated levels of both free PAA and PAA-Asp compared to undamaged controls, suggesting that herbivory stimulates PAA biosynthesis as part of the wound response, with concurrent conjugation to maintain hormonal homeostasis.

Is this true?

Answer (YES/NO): NO